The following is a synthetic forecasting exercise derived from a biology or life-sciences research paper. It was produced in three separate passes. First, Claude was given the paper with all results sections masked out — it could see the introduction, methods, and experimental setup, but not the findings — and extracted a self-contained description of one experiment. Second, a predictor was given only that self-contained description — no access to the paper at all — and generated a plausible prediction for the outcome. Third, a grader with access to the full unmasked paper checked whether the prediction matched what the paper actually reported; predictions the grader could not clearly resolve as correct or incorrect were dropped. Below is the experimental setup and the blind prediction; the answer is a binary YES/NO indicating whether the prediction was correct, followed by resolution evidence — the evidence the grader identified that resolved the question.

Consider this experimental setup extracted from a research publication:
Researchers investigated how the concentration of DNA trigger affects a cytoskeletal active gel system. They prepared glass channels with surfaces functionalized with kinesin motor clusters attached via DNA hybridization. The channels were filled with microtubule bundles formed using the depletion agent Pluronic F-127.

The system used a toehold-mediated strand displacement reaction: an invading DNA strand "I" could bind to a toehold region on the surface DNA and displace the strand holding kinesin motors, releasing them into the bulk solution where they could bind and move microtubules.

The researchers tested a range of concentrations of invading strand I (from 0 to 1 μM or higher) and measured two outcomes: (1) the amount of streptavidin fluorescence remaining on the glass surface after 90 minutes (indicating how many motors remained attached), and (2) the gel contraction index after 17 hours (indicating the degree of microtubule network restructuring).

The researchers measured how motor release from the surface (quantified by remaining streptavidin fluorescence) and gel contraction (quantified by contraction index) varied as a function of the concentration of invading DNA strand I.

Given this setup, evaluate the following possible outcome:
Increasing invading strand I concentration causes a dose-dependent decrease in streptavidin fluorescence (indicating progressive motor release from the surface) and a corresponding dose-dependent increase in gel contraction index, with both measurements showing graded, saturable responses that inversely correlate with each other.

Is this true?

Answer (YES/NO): YES